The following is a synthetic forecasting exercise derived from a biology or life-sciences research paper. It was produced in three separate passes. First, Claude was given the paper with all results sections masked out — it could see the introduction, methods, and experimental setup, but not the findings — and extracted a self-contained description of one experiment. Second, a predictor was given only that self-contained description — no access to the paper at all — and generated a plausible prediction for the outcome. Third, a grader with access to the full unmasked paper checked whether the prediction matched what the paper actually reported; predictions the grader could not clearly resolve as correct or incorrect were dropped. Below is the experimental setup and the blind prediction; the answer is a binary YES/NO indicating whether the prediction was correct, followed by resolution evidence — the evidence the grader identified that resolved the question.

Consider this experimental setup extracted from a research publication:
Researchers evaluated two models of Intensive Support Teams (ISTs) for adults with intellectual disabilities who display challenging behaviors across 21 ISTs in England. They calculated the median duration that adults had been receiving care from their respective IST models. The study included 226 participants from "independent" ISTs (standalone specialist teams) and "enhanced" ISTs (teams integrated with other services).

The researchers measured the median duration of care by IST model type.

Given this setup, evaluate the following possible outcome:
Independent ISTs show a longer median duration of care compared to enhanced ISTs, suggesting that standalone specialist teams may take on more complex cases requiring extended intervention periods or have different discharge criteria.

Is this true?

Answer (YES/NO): NO